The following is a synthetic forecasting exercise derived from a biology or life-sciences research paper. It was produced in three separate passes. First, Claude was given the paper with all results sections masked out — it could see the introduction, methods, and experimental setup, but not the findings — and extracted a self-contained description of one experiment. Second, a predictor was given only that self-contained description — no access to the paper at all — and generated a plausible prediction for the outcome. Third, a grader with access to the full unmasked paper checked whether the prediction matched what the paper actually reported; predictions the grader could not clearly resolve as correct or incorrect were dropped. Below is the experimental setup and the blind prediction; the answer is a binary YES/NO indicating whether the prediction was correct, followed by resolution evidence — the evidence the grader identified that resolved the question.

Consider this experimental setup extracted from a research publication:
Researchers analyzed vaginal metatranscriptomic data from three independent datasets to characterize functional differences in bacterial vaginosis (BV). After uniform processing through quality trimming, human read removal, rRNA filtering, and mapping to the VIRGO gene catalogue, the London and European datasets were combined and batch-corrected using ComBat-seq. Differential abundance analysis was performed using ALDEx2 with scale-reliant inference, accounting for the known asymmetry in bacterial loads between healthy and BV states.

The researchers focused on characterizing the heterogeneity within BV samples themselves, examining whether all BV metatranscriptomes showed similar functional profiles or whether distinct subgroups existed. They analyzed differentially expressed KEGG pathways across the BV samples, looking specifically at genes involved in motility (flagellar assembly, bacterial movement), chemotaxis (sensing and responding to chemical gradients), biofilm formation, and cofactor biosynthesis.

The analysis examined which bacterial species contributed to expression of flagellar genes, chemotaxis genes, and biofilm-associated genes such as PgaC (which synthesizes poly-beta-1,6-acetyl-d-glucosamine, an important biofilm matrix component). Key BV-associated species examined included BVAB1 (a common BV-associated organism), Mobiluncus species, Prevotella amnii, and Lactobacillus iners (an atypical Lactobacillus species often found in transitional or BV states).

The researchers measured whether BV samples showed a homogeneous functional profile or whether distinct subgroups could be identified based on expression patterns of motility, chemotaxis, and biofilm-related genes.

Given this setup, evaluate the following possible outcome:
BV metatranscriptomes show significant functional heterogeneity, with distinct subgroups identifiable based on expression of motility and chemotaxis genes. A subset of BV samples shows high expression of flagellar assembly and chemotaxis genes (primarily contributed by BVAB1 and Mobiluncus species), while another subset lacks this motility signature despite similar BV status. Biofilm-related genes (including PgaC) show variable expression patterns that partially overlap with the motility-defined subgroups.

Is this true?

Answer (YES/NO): YES